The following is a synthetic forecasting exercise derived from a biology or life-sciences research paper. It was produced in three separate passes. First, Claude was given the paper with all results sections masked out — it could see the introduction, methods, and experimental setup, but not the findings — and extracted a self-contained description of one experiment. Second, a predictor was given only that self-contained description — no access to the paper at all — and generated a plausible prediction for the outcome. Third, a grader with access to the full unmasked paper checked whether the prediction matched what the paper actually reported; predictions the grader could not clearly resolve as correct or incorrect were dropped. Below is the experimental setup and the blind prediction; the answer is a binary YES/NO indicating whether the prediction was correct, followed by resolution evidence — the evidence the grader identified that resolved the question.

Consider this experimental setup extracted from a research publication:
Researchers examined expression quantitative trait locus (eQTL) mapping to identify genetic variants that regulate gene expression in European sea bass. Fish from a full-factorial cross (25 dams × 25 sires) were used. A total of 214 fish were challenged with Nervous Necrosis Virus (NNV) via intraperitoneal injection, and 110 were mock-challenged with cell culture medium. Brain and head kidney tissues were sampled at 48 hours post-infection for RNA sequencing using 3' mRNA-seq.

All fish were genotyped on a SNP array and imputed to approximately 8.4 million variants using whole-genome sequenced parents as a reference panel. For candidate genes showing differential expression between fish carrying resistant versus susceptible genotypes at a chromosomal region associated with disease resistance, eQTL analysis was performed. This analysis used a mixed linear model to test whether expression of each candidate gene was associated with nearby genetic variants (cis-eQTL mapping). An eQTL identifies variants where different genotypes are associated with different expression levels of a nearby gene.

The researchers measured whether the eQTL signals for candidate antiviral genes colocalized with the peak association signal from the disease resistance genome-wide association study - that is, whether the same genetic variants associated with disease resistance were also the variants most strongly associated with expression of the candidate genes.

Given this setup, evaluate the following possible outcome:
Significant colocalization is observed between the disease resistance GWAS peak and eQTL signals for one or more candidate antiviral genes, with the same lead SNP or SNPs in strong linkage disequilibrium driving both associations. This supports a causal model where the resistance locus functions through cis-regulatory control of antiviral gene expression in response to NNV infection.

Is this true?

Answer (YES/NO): YES